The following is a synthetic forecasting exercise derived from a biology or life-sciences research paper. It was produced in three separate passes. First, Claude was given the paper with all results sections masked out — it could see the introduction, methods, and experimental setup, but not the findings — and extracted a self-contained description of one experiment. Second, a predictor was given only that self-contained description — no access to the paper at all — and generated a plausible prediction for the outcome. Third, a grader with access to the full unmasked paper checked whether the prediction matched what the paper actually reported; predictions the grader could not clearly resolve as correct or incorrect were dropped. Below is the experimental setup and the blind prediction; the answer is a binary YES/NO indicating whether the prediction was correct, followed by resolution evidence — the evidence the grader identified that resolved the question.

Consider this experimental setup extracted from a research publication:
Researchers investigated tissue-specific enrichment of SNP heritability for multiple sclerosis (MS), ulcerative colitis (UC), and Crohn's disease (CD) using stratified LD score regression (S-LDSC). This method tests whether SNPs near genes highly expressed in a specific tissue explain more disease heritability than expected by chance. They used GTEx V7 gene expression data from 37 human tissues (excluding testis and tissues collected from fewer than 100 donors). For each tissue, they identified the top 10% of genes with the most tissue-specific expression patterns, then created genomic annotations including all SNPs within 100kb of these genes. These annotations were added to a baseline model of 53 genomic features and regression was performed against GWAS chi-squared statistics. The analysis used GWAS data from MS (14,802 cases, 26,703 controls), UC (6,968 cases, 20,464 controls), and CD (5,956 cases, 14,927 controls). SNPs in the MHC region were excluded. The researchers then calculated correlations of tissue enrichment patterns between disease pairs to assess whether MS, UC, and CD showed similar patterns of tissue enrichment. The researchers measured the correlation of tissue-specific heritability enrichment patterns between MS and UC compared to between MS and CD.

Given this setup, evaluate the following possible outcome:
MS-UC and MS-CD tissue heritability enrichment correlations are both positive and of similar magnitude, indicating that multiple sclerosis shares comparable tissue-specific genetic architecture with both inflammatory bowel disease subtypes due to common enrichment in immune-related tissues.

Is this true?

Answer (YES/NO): YES